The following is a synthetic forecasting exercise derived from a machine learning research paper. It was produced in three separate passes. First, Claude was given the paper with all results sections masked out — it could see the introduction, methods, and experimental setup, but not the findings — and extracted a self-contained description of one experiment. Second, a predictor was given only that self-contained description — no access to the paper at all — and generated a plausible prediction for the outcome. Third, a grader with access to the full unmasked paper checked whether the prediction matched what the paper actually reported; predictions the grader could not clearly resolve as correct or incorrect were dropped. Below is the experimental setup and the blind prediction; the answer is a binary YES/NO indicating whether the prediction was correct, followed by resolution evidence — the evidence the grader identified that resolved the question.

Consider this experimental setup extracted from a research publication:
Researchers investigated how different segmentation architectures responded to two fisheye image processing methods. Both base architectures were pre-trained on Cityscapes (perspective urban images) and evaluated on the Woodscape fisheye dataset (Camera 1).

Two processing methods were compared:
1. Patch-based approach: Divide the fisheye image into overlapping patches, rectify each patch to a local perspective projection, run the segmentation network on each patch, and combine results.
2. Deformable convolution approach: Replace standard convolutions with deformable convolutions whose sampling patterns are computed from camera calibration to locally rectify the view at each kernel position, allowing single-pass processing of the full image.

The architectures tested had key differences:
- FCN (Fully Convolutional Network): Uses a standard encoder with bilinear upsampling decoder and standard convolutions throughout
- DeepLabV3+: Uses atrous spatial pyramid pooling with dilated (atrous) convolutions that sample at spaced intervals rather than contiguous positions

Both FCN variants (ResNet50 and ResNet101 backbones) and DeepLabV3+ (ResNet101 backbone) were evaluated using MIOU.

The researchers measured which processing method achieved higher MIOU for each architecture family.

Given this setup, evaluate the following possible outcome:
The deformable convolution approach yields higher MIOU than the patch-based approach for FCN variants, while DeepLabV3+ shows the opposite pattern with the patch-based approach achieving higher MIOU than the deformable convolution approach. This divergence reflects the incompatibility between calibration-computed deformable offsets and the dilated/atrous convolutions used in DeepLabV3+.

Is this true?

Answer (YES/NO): YES